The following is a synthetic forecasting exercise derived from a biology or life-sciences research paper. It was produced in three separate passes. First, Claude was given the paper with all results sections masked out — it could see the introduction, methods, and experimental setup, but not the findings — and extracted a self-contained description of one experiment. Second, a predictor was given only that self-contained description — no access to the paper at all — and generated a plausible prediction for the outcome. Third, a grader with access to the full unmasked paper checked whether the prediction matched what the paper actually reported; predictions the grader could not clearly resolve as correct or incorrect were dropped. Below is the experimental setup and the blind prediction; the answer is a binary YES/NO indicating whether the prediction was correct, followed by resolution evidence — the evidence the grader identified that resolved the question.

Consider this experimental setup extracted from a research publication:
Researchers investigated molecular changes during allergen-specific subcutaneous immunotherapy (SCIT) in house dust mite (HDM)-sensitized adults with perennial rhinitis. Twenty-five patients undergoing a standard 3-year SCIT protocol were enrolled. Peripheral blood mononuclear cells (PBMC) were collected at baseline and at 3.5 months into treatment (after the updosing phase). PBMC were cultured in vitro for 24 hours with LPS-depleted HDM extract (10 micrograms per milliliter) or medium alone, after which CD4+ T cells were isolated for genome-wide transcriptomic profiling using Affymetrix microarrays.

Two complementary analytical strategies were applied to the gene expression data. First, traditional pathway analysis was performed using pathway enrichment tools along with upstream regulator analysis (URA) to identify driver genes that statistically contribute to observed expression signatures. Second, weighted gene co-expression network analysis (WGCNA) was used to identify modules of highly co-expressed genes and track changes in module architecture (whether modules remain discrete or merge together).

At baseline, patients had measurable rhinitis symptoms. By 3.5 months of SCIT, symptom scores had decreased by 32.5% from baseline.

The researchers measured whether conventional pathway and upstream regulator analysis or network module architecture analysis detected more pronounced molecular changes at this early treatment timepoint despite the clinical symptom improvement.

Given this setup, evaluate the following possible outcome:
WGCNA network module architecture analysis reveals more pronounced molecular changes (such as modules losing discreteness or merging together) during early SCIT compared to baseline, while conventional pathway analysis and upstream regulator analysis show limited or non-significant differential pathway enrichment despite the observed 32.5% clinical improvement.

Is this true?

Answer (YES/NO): YES